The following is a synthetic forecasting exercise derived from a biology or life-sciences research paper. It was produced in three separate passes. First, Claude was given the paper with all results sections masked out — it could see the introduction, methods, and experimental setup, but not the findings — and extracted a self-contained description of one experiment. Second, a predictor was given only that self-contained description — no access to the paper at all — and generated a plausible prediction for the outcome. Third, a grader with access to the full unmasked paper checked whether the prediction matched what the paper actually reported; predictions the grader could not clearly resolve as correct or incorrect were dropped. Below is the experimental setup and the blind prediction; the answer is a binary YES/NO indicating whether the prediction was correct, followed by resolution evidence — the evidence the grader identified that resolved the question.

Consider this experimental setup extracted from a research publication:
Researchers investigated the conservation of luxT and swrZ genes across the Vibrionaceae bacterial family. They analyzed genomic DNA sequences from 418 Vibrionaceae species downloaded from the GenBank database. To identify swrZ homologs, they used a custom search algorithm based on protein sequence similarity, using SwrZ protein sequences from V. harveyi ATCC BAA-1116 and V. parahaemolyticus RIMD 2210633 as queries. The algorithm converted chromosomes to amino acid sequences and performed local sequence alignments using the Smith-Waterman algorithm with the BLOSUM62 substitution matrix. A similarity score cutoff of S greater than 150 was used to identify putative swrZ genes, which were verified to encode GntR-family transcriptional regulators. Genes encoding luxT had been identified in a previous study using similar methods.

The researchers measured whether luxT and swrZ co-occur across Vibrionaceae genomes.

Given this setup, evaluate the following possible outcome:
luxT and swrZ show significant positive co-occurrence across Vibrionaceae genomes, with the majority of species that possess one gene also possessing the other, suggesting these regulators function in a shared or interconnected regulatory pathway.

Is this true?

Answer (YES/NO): NO